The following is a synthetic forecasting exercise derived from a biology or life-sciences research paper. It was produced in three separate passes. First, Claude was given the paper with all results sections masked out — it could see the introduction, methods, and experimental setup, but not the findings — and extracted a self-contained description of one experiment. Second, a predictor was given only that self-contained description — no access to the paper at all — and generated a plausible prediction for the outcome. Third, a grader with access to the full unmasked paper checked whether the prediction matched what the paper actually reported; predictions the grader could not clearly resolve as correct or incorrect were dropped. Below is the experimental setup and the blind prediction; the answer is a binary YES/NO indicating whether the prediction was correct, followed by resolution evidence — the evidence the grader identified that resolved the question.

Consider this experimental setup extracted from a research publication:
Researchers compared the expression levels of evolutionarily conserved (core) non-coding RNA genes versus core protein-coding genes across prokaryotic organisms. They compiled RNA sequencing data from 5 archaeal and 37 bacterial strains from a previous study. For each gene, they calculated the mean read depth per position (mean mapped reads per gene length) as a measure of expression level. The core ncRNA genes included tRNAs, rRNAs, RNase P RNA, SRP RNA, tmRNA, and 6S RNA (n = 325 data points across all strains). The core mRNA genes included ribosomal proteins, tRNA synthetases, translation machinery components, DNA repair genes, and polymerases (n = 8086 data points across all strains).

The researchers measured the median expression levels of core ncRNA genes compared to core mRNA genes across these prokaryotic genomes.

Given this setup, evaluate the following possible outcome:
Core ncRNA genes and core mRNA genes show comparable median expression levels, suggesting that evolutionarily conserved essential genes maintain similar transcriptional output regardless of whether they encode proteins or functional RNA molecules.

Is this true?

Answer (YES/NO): NO